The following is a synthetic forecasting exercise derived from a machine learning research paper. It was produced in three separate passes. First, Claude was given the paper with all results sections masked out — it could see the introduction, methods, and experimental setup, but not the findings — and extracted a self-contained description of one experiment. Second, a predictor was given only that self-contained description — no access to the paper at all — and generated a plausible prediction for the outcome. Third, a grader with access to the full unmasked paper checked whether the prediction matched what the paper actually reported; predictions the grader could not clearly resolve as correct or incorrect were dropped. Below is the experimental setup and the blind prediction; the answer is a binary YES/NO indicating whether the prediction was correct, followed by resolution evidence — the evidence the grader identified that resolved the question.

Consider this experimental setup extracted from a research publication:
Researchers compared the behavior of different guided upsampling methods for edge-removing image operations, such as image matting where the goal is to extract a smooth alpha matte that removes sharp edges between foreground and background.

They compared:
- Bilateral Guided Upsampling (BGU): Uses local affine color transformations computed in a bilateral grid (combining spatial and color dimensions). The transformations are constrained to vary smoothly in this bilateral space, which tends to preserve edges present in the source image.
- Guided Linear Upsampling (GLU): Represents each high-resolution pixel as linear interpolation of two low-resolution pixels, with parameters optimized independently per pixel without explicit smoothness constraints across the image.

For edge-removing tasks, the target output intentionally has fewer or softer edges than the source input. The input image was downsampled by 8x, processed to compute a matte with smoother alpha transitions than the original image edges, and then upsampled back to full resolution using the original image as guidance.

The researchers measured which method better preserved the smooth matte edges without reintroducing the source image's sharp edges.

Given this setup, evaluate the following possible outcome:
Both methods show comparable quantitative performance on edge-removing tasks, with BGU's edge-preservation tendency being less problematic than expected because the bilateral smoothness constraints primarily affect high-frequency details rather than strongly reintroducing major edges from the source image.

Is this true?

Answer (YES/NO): NO